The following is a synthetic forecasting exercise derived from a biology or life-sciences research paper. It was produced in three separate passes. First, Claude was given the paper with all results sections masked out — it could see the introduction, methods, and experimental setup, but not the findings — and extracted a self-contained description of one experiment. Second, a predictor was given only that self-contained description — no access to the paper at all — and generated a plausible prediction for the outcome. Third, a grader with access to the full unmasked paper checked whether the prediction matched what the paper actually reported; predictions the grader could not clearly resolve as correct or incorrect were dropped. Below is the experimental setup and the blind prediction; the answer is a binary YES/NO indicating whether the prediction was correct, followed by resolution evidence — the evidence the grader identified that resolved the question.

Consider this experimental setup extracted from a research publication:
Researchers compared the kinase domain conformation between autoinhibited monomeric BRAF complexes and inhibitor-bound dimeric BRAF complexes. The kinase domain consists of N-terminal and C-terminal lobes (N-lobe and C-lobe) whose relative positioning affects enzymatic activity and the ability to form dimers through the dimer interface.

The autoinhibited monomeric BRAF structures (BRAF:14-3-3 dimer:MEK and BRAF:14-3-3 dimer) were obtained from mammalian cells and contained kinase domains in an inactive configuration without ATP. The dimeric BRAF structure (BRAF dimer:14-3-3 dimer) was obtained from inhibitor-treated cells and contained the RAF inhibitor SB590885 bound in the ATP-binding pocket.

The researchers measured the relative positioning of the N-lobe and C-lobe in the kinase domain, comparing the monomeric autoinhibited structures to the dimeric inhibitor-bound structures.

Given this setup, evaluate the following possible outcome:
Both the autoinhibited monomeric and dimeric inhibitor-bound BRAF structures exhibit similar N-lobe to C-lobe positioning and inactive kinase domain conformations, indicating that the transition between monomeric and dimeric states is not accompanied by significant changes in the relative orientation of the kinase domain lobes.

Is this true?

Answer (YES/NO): NO